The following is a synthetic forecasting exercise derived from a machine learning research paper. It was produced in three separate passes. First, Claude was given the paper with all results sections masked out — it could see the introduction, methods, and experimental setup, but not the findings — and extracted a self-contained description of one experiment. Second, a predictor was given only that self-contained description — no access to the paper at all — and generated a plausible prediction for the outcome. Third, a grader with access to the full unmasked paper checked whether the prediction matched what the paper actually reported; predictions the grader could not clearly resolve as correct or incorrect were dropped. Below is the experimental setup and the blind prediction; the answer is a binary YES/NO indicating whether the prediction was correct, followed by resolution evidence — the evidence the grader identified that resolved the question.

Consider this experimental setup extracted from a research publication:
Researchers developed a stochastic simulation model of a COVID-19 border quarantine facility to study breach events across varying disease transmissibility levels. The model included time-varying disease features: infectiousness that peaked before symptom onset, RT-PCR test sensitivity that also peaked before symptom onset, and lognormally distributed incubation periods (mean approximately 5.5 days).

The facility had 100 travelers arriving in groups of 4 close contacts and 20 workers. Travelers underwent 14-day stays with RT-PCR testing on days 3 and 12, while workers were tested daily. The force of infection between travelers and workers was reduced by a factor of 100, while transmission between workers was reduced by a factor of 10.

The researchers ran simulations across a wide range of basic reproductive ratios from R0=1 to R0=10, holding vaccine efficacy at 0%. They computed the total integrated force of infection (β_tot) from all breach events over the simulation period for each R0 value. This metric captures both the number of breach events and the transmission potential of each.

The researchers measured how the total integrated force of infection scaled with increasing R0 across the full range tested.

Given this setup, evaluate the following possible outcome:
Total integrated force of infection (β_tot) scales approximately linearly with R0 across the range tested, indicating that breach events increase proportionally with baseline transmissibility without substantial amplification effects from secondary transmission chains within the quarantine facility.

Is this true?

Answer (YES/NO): NO